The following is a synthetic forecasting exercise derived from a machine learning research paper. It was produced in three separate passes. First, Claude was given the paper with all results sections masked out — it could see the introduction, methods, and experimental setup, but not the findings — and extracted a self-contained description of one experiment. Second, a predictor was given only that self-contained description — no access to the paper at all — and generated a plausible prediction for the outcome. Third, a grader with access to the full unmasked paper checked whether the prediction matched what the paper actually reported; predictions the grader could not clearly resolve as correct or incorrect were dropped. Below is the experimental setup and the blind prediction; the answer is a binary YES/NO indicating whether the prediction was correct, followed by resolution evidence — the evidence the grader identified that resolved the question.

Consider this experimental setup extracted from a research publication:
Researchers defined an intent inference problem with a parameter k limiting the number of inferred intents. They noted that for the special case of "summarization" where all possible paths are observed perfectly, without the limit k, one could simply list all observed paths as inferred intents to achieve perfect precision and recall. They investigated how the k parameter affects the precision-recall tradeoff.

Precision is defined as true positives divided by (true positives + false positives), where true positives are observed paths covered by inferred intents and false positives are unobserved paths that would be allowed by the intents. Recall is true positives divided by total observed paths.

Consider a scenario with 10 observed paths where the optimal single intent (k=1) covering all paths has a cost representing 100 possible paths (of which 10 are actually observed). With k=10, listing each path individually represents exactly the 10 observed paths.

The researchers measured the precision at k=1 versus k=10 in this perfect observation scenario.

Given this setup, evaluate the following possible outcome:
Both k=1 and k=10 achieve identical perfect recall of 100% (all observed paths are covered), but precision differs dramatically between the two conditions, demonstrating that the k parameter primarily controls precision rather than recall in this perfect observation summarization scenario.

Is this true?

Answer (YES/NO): YES